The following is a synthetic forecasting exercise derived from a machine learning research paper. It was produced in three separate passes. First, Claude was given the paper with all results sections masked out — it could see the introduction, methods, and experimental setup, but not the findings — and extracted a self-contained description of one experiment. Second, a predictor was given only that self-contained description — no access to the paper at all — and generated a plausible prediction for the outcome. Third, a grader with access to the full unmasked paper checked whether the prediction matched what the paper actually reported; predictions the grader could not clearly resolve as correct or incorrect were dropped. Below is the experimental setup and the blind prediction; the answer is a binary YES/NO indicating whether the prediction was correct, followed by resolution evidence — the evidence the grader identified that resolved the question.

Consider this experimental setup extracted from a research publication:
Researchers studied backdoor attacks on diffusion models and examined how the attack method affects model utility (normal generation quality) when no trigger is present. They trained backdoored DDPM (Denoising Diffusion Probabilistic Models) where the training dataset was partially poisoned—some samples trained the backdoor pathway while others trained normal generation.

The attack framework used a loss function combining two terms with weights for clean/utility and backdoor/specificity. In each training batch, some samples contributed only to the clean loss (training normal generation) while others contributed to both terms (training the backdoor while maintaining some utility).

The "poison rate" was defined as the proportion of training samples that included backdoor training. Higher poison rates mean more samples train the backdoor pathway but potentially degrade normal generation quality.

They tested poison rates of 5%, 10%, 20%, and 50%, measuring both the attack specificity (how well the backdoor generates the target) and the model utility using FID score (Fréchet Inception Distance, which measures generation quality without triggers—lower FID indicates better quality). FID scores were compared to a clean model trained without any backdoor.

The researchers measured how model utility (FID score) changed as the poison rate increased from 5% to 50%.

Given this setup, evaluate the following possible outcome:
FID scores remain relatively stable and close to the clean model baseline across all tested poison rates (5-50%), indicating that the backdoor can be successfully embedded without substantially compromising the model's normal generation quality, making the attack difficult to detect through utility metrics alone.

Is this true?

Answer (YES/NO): YES